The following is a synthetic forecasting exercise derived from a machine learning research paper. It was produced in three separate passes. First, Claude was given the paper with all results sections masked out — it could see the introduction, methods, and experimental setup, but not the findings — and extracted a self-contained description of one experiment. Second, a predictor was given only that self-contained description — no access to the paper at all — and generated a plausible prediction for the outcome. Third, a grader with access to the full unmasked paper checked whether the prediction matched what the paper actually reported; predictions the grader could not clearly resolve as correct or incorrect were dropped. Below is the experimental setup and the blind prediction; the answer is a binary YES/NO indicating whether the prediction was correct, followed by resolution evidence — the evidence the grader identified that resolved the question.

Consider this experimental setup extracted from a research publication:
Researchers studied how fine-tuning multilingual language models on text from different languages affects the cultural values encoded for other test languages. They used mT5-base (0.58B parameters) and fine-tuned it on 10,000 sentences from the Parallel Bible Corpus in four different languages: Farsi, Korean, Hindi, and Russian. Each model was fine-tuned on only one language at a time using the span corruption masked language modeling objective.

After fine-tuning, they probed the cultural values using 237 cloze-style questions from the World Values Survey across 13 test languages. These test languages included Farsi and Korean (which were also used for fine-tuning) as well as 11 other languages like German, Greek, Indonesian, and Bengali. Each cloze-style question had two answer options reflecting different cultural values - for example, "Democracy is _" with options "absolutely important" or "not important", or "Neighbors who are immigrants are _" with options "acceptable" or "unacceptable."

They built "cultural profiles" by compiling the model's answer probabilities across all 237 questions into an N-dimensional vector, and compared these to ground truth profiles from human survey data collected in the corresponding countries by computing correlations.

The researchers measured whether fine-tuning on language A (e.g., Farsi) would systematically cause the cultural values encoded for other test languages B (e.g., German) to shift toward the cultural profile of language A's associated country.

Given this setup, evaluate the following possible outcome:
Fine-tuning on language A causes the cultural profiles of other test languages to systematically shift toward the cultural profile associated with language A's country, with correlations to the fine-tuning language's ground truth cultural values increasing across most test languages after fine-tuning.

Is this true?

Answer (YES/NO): NO